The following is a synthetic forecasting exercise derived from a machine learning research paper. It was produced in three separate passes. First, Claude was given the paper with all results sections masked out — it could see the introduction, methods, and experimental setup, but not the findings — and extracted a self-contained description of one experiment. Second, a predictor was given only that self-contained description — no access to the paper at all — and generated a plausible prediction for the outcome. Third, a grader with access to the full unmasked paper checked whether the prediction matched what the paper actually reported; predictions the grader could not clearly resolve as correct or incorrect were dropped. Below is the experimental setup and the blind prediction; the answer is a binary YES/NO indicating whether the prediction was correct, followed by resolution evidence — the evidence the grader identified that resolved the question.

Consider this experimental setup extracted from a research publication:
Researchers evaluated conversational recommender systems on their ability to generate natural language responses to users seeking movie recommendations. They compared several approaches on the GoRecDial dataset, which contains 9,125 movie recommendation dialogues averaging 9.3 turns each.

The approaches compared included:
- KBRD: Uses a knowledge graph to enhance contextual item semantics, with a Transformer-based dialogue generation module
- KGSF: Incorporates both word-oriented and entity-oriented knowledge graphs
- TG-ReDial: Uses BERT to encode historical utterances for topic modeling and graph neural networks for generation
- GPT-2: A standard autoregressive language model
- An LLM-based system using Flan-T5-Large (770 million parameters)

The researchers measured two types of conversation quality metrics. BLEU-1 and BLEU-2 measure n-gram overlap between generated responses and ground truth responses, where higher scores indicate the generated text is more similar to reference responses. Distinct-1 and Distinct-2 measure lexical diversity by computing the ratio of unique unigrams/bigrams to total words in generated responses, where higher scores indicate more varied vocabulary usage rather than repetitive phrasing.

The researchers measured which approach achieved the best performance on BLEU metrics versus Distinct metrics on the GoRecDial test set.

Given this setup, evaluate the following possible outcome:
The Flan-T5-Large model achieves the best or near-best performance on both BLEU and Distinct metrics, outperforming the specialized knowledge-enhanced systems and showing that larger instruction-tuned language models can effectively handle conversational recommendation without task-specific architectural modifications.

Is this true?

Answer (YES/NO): NO